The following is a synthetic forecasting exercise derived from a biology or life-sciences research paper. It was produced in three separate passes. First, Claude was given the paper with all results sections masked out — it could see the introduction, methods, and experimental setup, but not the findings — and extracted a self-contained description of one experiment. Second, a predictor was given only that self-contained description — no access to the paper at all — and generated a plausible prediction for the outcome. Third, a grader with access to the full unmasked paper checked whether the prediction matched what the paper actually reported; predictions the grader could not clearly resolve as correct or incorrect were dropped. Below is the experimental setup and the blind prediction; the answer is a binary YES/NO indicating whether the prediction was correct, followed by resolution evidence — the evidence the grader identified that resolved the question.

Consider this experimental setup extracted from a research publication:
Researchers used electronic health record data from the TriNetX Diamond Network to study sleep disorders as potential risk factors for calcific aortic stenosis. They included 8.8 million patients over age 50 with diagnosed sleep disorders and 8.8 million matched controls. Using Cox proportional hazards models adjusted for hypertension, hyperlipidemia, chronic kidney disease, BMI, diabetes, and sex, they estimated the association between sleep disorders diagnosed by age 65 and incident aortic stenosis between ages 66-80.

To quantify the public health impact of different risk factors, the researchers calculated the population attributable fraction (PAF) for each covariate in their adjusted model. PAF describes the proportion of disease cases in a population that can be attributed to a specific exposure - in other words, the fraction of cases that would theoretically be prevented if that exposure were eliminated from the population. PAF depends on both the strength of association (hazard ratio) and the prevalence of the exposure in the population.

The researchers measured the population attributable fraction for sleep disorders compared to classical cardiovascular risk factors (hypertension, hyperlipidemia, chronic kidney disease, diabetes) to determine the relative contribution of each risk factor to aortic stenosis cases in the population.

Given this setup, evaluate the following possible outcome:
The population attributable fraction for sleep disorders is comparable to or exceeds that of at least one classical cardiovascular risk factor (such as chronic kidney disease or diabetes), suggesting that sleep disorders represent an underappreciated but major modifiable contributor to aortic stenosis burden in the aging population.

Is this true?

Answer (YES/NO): YES